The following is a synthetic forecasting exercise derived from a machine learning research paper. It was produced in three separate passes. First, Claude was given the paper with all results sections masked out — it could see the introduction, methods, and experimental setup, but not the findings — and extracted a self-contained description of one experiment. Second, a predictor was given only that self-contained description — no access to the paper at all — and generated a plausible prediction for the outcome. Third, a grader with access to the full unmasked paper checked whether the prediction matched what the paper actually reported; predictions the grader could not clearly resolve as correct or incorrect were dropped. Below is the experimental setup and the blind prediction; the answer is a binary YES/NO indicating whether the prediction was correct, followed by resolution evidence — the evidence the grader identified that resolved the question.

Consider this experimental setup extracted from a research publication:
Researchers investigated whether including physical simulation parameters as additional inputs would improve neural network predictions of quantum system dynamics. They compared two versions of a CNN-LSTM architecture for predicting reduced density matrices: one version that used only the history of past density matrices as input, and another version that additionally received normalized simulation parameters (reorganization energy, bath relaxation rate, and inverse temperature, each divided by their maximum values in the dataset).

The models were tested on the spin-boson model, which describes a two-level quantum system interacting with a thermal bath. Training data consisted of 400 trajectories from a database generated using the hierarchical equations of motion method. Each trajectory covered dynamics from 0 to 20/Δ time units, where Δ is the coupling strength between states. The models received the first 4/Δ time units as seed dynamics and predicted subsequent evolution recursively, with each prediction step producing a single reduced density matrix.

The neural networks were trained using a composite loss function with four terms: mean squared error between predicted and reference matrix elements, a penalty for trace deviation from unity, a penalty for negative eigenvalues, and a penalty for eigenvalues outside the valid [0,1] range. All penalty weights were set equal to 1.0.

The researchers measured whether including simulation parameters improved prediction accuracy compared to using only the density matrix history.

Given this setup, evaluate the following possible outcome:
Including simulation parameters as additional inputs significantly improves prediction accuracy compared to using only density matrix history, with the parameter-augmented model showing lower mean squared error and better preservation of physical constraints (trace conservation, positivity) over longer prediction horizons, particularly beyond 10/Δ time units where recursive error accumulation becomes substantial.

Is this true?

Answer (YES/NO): NO